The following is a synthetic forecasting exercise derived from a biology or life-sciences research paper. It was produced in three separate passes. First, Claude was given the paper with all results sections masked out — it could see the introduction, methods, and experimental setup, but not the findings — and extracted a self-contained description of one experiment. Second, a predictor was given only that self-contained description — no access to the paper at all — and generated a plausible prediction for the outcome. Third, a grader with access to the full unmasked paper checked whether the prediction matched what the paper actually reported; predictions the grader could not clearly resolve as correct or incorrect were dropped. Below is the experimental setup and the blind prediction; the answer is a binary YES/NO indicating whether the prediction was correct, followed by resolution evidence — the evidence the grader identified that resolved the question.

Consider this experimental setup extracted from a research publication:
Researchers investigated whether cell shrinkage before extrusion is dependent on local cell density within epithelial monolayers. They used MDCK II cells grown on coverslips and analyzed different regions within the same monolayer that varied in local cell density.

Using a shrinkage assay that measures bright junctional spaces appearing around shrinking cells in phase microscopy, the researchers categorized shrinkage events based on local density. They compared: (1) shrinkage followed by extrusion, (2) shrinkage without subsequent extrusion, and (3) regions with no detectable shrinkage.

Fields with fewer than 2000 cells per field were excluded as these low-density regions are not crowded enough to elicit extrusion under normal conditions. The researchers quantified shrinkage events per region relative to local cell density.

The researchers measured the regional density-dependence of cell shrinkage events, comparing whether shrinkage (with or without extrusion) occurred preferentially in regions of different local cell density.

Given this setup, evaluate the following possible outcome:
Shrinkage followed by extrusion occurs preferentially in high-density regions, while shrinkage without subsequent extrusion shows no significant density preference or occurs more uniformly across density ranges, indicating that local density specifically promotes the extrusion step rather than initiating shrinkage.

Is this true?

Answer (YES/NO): NO